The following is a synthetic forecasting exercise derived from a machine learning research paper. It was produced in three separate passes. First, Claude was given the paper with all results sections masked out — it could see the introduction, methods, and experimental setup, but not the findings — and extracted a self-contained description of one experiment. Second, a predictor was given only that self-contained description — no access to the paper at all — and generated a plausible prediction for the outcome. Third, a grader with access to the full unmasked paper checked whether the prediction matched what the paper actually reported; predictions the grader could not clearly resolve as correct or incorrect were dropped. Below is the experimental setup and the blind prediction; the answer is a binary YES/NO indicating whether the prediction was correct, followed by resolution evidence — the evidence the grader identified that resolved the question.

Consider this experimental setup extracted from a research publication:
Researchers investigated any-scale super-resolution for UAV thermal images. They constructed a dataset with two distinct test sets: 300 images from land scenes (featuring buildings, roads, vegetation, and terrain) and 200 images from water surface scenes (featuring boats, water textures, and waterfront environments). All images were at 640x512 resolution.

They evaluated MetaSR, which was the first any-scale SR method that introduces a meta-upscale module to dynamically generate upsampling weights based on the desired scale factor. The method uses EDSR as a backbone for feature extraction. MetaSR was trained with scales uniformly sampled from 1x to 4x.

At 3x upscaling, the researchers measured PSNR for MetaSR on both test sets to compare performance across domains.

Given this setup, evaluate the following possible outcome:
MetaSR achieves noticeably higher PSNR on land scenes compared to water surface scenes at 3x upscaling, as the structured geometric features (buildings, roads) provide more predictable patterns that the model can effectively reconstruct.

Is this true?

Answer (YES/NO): YES